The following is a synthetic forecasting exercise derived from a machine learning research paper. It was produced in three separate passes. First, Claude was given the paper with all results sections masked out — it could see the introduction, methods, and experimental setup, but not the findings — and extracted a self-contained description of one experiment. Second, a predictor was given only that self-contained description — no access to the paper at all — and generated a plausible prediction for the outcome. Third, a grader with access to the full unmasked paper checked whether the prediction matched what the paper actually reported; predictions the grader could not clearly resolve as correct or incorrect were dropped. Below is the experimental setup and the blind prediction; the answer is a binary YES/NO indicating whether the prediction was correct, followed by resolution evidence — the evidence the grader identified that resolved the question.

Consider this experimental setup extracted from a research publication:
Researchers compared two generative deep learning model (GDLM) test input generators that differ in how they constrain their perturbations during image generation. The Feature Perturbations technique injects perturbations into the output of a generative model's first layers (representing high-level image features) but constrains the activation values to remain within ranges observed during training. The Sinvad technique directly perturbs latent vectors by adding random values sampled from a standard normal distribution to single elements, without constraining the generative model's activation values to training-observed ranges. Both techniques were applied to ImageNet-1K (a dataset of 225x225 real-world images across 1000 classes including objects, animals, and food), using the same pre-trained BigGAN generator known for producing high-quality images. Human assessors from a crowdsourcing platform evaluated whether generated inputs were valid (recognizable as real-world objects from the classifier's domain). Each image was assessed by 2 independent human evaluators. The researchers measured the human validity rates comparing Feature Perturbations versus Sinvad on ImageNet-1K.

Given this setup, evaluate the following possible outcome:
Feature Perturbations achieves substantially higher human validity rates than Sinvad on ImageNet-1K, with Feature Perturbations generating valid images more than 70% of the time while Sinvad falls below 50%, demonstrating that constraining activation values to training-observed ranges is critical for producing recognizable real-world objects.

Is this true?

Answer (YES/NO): NO